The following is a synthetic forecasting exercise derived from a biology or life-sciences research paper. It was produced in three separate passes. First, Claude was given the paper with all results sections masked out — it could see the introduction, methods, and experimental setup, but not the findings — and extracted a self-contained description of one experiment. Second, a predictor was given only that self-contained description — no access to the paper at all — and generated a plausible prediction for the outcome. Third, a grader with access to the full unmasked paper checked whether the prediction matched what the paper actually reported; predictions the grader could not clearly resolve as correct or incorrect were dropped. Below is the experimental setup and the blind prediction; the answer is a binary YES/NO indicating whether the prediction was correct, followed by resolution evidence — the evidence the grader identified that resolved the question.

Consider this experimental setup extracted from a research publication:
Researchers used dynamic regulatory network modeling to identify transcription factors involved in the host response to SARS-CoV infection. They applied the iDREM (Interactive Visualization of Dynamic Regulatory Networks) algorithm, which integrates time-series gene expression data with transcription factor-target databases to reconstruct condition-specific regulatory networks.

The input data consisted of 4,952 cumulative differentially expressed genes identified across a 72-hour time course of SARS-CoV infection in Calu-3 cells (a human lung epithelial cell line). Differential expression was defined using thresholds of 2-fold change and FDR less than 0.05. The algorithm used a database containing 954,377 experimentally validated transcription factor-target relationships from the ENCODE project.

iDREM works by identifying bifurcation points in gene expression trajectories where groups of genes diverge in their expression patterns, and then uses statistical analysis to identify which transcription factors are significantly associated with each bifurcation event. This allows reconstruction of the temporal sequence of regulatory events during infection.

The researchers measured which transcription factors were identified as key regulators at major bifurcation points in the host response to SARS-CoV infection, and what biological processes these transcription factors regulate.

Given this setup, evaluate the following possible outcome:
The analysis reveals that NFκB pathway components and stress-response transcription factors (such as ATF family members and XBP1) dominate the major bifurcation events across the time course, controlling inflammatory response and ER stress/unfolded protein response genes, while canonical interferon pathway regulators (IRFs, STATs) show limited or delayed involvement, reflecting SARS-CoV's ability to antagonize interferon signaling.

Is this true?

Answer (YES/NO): NO